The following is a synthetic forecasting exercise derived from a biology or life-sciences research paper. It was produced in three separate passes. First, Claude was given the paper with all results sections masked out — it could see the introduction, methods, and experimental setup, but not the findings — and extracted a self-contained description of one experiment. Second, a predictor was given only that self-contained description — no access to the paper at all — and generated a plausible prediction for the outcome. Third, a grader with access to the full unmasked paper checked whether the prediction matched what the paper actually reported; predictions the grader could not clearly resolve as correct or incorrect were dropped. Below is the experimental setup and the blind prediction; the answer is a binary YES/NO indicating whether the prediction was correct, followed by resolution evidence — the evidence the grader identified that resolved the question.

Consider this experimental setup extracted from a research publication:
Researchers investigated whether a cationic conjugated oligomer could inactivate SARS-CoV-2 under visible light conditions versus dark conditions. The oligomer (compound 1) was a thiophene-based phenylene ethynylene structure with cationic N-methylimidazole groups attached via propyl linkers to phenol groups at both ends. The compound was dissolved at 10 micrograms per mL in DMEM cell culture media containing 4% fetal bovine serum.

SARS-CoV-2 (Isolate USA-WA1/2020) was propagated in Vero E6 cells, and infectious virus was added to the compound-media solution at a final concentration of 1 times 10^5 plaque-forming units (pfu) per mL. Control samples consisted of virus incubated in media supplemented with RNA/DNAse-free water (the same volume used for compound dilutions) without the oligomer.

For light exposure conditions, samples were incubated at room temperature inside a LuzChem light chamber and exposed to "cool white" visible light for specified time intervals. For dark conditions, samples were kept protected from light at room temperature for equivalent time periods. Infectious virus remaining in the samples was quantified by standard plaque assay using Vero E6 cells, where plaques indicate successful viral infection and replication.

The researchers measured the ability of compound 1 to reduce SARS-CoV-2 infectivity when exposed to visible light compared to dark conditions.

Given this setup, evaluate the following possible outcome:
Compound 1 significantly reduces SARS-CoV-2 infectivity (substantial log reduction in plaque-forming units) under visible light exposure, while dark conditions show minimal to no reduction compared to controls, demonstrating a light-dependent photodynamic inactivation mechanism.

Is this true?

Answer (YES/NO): YES